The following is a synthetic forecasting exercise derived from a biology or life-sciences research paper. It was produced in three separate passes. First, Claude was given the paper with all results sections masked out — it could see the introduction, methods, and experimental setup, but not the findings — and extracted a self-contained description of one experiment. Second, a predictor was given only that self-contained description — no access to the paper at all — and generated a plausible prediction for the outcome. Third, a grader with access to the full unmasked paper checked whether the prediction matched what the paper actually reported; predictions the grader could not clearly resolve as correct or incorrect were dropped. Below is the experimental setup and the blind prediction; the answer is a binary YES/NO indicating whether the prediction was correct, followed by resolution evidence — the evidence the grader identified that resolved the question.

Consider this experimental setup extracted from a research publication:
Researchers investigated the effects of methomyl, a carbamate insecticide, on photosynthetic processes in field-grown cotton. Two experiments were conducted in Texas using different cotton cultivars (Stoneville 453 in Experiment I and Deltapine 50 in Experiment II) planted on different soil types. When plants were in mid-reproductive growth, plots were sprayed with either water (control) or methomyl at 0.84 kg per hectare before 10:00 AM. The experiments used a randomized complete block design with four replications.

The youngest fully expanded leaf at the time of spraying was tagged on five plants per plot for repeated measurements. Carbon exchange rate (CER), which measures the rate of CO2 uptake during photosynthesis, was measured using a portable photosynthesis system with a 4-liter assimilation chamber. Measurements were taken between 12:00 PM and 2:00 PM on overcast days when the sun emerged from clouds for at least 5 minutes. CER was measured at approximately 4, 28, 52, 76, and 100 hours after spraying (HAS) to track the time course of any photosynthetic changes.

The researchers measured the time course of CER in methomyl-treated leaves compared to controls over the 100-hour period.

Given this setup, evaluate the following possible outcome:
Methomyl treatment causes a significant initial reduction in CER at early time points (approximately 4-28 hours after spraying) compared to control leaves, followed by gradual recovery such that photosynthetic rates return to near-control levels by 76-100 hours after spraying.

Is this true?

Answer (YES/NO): NO